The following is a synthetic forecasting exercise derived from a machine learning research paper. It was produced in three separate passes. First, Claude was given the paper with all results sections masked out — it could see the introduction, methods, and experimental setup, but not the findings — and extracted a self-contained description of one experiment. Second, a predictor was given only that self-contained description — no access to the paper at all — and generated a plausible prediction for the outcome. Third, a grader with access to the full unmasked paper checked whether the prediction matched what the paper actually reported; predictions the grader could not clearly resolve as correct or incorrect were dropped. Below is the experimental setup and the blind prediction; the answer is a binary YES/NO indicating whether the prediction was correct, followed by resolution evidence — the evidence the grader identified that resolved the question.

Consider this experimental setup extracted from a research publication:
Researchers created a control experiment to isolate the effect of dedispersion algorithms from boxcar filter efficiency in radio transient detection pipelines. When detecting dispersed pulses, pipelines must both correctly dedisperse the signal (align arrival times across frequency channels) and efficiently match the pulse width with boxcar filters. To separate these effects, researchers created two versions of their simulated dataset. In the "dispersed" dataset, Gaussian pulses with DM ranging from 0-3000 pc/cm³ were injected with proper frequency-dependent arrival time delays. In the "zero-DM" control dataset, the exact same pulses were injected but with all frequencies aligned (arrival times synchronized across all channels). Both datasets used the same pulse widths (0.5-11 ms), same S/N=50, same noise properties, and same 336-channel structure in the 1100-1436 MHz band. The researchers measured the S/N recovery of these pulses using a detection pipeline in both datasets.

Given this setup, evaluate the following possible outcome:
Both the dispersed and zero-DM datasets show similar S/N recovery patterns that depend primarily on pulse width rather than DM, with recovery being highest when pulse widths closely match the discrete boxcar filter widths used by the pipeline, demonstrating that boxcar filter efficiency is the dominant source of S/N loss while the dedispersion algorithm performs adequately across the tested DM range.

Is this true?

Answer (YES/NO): NO